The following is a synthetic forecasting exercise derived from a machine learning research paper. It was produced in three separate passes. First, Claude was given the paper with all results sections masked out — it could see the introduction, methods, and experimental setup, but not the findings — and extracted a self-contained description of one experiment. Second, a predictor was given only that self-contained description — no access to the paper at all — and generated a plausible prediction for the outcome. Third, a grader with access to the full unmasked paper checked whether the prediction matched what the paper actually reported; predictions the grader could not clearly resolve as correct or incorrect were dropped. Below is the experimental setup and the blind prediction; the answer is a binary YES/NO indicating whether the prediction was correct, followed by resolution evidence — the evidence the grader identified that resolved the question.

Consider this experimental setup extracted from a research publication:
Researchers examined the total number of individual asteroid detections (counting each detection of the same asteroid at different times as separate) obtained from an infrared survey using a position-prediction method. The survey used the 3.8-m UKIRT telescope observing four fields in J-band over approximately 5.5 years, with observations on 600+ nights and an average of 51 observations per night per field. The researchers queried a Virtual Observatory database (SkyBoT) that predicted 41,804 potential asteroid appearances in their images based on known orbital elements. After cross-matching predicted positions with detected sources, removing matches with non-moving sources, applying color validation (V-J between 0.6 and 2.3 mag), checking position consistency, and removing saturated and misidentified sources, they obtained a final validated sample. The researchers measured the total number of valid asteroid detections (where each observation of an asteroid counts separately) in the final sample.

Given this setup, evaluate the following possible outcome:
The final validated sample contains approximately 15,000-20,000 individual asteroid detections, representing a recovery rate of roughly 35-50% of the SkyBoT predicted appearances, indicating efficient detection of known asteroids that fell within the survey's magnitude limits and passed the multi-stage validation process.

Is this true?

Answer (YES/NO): NO